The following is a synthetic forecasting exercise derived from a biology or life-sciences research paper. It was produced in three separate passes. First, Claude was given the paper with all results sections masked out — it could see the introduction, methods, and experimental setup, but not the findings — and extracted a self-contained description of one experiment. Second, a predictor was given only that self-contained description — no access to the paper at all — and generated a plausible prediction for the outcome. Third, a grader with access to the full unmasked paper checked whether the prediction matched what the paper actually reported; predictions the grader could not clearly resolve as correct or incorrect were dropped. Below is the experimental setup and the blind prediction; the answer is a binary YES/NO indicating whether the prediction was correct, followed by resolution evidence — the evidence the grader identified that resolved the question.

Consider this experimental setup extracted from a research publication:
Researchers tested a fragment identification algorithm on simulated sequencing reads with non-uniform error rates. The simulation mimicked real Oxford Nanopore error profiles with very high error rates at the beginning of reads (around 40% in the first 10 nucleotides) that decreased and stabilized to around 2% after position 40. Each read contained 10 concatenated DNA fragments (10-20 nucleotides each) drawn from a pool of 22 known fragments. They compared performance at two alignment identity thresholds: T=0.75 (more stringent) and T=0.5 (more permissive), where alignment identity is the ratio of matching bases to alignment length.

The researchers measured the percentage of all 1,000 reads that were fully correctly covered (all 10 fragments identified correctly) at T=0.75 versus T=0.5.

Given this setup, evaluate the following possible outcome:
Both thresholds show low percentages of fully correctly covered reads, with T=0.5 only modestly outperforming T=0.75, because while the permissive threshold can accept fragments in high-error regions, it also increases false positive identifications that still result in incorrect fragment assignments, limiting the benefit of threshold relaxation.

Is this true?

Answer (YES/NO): NO